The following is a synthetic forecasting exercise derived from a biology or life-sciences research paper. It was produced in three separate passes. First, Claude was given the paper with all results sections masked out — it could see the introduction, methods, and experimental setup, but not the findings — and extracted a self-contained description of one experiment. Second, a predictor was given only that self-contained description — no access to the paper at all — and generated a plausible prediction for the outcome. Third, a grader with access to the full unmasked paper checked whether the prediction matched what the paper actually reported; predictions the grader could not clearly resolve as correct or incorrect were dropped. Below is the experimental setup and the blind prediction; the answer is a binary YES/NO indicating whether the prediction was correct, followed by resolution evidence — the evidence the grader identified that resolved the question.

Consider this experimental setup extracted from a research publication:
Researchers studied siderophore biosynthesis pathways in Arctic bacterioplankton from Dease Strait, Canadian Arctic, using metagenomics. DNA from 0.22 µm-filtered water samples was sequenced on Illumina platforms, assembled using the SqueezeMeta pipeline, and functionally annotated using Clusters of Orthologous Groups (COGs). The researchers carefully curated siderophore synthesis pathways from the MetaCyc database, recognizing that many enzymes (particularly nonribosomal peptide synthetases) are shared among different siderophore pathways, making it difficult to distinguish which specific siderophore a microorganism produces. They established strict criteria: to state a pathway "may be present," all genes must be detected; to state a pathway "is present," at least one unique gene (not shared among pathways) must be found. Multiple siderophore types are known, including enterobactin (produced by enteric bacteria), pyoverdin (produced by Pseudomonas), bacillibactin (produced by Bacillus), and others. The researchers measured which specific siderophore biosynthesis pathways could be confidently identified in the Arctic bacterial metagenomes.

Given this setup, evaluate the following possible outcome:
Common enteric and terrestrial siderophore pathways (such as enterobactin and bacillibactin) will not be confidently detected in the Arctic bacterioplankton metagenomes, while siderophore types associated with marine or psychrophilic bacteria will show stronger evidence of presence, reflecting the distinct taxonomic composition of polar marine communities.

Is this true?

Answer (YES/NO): NO